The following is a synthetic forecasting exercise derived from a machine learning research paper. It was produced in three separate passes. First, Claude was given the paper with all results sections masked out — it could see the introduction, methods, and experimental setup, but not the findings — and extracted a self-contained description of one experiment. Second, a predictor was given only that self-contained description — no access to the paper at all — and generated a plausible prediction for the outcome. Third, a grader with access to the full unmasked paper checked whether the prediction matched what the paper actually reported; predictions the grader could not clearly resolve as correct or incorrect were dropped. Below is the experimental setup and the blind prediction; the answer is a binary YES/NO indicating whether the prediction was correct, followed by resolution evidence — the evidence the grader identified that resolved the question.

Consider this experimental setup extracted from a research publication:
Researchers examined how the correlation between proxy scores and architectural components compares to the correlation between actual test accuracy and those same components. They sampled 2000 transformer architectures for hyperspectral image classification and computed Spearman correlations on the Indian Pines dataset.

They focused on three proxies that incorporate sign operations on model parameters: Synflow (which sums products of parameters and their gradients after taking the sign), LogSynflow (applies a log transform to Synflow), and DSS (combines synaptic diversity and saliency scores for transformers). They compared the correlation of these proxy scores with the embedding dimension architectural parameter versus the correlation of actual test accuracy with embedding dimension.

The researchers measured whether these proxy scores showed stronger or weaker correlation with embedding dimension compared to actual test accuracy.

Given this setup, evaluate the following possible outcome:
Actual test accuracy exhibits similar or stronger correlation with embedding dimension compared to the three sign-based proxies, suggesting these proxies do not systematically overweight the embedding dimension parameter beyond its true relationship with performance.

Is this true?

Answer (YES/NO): NO